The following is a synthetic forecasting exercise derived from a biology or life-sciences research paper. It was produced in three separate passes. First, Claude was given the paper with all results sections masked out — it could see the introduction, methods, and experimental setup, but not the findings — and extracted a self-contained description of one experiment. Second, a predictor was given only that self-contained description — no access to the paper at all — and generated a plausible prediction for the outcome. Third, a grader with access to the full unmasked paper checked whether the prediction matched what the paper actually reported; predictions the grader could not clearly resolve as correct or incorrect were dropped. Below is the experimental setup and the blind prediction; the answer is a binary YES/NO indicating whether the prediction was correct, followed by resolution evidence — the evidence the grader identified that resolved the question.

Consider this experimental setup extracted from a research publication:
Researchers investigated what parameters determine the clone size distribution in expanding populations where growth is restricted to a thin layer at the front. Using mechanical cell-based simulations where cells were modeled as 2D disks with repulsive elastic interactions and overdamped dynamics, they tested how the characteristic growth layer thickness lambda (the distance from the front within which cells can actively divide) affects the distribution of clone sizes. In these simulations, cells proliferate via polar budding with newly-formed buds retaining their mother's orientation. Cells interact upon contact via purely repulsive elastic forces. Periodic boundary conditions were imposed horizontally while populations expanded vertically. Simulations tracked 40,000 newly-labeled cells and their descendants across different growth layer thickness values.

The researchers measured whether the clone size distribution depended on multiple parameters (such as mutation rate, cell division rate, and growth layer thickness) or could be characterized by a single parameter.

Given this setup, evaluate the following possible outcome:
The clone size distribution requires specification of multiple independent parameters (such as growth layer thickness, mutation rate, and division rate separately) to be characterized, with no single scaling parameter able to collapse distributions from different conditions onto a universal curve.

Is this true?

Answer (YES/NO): NO